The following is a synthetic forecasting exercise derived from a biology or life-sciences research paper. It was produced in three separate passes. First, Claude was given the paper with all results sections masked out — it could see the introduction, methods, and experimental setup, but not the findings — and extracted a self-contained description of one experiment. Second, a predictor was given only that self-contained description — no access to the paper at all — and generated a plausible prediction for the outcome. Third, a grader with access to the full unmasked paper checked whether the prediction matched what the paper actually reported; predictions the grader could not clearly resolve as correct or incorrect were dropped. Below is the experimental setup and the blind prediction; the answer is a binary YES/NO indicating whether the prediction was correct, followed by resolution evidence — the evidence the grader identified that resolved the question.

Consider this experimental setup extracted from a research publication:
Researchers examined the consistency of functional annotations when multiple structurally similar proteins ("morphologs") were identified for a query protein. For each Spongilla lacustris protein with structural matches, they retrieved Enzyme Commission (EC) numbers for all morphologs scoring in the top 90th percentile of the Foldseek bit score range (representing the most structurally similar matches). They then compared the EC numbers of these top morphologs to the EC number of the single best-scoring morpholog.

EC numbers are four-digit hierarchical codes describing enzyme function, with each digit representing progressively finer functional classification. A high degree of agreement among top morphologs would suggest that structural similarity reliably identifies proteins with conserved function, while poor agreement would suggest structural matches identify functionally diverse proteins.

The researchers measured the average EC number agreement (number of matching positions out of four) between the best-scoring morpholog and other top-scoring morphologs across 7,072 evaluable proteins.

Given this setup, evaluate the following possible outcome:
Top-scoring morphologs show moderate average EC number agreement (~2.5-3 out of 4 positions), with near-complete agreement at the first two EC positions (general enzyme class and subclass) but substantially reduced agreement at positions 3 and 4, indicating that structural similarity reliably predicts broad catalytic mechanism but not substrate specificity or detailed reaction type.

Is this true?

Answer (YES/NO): NO